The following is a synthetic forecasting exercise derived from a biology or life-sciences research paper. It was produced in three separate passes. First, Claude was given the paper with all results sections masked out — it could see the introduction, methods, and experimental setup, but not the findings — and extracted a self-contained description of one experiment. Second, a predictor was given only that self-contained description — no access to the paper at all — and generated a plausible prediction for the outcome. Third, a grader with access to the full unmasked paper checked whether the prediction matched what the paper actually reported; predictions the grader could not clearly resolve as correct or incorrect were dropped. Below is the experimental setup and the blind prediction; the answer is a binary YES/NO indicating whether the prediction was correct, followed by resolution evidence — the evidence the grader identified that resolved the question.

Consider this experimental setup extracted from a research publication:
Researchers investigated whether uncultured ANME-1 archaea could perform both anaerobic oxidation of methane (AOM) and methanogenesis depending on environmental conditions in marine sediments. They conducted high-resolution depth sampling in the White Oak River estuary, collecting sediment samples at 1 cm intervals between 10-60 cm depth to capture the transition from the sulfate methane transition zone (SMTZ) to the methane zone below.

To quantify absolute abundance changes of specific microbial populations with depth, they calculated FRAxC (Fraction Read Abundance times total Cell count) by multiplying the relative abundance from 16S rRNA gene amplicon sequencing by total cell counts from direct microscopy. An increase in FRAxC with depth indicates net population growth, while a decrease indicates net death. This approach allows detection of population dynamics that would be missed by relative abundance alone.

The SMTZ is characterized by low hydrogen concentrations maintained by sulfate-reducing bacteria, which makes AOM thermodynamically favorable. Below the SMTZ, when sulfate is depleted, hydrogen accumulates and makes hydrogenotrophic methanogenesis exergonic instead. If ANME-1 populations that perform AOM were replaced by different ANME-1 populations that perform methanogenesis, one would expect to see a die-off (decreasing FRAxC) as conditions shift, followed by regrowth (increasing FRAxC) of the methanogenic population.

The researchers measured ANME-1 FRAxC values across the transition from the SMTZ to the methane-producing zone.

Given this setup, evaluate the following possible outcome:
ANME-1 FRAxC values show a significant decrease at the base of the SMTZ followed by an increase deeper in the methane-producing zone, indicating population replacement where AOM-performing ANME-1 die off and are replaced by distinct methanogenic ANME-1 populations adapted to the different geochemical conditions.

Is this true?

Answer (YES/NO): NO